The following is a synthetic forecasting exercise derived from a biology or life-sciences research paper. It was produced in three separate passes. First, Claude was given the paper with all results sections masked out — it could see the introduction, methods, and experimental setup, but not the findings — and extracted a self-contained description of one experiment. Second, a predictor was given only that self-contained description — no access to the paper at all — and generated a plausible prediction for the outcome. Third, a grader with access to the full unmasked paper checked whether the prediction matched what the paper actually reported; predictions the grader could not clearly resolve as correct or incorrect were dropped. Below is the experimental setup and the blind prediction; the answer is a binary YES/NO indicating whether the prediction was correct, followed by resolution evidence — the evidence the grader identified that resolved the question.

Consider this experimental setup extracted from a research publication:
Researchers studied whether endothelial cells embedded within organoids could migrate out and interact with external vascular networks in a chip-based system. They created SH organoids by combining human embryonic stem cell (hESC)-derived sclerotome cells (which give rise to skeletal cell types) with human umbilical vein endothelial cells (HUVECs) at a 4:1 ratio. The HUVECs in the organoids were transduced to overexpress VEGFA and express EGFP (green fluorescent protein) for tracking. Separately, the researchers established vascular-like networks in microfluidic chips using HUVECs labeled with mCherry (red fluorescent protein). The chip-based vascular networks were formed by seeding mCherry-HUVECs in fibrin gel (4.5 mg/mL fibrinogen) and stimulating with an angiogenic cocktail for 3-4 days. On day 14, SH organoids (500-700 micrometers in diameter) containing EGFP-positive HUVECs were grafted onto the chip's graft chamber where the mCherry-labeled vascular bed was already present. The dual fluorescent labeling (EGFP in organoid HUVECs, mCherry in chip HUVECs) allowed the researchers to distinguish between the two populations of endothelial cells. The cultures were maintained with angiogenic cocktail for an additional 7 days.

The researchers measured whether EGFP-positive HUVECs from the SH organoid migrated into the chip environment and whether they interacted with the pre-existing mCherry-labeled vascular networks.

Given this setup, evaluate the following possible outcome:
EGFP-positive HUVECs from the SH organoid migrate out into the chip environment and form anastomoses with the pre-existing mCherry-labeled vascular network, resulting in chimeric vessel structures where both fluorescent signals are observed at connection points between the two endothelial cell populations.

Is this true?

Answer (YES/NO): YES